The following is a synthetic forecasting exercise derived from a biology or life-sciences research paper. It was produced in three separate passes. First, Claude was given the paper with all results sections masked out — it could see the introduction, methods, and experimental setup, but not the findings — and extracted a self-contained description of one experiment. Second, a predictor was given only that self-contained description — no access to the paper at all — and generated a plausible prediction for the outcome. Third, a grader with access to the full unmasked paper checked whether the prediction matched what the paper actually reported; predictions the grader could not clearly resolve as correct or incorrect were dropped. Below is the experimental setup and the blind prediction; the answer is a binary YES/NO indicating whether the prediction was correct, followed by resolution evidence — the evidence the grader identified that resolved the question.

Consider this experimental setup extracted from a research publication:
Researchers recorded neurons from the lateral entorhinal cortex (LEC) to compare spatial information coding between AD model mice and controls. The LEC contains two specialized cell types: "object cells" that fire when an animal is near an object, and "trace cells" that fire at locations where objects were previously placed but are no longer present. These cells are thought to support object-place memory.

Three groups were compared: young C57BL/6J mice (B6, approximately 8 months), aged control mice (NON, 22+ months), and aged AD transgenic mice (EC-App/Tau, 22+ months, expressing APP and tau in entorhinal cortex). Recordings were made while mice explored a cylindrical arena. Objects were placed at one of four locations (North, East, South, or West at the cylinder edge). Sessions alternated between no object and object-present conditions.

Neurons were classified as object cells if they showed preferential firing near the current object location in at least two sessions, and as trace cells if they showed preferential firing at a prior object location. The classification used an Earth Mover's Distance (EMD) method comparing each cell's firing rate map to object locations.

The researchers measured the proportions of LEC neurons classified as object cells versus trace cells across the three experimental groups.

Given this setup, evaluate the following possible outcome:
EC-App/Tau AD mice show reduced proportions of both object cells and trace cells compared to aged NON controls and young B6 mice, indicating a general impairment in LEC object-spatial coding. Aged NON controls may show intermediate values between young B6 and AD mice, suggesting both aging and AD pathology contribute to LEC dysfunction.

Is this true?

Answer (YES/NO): NO